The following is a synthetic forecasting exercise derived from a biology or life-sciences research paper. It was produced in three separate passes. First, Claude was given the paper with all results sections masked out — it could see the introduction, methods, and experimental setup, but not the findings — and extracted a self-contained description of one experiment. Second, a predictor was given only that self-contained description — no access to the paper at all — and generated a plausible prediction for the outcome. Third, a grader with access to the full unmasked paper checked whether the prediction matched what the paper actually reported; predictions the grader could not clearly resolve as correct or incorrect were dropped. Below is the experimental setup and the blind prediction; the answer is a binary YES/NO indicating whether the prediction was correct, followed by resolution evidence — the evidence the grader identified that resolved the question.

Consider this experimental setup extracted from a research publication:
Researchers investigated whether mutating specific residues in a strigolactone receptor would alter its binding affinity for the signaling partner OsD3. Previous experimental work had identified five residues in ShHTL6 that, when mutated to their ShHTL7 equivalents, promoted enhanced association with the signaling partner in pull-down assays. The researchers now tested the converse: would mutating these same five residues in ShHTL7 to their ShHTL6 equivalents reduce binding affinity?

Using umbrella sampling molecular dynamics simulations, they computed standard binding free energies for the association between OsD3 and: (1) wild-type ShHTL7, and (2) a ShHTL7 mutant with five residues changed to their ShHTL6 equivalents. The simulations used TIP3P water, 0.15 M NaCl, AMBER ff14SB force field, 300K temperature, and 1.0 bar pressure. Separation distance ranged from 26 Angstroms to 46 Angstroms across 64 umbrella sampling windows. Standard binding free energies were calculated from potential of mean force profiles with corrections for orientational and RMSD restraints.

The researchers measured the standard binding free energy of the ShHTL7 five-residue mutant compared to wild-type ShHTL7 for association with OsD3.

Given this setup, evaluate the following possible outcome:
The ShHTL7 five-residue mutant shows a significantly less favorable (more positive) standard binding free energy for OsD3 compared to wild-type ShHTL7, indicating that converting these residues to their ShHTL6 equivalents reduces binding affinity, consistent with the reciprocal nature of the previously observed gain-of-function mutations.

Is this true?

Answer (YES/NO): YES